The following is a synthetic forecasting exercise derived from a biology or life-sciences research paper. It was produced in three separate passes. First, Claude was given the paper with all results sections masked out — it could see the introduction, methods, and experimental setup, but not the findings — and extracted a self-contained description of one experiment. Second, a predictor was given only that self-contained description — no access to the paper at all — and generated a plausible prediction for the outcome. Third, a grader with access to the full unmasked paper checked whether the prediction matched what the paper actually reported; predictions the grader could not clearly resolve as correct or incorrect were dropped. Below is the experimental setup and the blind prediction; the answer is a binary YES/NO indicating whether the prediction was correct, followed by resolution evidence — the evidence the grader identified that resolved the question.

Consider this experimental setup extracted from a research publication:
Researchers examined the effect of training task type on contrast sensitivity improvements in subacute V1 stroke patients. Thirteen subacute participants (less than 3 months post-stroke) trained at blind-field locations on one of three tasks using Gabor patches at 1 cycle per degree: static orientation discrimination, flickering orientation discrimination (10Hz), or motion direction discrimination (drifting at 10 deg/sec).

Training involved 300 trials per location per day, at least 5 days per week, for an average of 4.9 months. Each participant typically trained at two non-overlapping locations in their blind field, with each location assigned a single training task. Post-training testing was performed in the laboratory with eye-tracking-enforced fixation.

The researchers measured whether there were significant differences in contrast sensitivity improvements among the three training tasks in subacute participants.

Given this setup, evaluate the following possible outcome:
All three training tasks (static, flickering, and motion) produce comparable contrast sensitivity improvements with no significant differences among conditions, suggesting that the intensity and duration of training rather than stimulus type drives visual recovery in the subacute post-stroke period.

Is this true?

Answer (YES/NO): NO